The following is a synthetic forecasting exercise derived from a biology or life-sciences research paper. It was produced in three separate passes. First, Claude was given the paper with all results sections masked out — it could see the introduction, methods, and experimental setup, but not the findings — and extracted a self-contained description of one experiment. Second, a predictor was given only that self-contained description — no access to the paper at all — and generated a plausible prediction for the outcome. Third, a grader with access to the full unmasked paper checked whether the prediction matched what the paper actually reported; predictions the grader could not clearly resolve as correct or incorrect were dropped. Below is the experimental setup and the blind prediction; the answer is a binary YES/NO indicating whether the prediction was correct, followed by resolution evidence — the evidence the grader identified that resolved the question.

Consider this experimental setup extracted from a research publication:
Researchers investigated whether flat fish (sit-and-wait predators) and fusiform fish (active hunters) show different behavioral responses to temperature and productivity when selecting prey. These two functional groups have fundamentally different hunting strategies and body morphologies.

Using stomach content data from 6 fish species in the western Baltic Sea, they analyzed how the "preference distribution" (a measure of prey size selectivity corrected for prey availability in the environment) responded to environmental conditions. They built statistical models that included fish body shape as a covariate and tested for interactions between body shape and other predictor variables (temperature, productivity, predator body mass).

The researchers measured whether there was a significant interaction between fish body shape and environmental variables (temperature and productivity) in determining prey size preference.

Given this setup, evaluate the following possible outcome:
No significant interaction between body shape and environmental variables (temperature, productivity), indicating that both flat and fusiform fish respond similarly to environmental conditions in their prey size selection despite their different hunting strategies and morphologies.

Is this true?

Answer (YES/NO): YES